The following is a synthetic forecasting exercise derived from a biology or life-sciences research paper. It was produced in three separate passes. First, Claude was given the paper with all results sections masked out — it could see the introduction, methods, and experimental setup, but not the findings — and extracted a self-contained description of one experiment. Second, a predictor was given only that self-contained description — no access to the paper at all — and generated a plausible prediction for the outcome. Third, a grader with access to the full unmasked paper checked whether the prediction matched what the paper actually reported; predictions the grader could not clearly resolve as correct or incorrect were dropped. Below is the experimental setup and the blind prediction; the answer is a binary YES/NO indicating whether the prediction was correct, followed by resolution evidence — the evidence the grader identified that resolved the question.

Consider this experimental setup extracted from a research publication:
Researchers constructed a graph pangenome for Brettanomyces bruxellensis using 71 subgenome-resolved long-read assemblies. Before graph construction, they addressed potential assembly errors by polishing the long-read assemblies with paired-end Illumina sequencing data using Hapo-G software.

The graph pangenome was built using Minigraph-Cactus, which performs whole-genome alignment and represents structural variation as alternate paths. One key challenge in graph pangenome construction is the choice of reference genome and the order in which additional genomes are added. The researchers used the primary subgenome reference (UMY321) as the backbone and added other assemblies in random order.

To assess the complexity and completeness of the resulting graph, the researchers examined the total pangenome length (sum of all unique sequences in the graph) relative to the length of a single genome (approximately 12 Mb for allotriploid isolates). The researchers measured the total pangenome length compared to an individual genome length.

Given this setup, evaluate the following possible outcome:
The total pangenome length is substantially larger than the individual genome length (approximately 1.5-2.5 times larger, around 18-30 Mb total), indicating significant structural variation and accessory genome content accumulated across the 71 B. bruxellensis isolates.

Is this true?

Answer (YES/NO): YES